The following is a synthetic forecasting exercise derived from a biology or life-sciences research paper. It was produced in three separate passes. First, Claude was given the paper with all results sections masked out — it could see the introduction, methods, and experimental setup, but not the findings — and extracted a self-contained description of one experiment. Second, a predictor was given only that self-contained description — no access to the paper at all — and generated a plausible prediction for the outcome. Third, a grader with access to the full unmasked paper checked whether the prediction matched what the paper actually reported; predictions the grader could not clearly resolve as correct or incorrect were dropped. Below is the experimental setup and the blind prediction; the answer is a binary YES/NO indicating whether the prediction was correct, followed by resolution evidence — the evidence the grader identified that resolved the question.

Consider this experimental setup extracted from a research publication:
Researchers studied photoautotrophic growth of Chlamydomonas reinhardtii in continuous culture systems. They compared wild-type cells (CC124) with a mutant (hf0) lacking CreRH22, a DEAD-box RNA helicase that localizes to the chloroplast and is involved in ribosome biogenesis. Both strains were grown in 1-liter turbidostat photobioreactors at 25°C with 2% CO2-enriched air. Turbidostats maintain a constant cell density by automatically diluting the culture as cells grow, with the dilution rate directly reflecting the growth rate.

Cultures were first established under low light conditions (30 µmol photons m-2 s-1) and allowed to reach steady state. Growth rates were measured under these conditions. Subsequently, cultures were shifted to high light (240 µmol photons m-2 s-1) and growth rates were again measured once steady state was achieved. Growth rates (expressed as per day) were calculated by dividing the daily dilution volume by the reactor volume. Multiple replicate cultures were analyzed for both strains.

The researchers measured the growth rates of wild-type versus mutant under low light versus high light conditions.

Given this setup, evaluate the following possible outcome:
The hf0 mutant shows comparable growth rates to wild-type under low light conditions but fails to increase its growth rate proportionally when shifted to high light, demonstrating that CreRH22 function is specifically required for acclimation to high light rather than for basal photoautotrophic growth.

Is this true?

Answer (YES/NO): YES